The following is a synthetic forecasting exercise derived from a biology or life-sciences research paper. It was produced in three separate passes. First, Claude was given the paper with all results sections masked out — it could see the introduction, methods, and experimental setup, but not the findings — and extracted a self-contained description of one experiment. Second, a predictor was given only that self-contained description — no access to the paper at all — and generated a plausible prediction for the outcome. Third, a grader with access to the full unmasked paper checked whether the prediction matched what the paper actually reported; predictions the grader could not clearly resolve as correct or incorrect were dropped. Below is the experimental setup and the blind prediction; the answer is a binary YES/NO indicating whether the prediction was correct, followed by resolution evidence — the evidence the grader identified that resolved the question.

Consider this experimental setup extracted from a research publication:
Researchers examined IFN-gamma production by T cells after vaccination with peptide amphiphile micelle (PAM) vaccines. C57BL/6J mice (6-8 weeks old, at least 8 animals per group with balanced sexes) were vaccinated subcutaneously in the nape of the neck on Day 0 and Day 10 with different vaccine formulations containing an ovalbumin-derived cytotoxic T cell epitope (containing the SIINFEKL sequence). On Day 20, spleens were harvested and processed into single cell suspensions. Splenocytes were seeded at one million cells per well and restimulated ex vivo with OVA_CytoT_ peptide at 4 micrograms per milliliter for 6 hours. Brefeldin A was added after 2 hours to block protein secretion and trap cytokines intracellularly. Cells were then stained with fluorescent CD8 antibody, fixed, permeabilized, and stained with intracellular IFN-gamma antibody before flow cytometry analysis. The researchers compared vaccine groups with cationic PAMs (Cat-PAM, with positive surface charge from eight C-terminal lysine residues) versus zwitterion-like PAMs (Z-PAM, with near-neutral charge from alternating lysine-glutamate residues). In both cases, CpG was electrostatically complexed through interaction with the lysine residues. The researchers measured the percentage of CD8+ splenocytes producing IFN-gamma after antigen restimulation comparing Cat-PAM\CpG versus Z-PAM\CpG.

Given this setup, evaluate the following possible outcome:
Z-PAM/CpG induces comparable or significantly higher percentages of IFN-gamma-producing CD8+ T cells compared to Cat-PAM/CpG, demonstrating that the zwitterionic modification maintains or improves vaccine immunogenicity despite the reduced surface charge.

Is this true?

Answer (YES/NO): YES